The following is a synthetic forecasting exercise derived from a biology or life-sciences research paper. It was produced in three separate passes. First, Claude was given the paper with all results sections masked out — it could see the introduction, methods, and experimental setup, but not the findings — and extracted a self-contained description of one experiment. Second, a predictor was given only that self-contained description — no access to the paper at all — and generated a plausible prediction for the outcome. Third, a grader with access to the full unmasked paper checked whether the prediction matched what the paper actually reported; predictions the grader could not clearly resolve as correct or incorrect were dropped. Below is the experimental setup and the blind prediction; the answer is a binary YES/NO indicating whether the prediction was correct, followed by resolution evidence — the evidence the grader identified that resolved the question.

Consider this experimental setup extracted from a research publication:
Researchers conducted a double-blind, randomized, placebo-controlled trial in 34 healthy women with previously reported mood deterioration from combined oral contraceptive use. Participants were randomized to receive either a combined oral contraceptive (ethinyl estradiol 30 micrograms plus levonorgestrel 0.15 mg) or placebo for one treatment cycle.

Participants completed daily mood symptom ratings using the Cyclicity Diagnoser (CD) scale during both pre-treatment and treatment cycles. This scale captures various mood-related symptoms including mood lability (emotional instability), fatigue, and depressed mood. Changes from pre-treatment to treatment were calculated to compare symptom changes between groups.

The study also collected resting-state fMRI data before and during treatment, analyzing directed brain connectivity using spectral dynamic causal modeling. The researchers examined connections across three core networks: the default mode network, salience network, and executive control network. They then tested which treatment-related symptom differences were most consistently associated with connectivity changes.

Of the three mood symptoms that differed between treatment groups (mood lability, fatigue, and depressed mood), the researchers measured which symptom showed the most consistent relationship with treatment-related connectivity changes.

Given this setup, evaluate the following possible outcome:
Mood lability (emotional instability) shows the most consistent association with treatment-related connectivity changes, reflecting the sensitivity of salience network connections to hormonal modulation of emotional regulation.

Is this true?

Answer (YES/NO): YES